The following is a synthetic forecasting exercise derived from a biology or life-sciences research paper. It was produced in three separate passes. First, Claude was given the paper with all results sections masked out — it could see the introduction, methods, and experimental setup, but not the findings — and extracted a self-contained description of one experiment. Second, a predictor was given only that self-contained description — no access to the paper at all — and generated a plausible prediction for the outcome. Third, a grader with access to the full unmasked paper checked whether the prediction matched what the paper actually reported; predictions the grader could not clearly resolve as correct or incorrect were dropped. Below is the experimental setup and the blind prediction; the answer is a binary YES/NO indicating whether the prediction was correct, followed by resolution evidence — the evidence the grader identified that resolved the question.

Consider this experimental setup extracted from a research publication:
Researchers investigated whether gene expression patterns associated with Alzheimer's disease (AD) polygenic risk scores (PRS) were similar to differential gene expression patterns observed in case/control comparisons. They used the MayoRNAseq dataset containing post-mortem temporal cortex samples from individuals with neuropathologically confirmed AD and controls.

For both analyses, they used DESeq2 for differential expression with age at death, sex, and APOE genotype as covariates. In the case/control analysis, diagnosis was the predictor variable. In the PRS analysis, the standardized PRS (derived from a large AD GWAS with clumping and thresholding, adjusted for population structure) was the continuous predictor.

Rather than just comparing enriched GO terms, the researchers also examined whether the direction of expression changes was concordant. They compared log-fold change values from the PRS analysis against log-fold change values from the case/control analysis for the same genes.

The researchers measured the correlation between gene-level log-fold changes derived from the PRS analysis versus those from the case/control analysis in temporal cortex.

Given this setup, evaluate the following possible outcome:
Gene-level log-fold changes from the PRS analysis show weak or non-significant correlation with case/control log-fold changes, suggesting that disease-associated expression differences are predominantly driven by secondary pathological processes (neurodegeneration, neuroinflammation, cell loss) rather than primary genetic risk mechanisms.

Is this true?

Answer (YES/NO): NO